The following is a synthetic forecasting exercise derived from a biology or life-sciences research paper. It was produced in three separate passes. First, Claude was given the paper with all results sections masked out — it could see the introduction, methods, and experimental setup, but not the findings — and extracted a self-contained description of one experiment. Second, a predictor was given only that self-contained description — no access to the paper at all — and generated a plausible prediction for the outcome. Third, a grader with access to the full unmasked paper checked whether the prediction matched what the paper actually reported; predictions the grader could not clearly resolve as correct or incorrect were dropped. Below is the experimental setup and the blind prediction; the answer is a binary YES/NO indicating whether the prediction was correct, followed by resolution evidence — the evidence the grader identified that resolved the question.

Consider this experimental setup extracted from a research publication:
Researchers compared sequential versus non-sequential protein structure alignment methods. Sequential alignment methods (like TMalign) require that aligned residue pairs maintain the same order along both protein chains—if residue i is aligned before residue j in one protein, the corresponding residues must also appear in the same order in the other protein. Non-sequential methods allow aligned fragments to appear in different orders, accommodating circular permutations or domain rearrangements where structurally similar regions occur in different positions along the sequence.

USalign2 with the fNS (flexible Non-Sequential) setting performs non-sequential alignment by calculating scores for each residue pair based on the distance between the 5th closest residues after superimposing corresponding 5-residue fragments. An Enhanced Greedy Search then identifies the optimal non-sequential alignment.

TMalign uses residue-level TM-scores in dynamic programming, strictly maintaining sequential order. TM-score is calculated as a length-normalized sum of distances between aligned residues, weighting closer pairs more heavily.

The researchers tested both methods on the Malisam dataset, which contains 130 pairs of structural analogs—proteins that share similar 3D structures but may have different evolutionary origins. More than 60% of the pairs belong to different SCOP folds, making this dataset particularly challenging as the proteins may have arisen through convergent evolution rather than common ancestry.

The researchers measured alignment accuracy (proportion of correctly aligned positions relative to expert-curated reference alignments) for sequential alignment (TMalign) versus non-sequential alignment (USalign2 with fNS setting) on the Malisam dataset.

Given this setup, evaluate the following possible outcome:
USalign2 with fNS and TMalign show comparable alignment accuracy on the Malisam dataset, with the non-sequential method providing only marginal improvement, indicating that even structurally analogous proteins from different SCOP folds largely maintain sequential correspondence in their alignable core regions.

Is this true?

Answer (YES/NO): NO